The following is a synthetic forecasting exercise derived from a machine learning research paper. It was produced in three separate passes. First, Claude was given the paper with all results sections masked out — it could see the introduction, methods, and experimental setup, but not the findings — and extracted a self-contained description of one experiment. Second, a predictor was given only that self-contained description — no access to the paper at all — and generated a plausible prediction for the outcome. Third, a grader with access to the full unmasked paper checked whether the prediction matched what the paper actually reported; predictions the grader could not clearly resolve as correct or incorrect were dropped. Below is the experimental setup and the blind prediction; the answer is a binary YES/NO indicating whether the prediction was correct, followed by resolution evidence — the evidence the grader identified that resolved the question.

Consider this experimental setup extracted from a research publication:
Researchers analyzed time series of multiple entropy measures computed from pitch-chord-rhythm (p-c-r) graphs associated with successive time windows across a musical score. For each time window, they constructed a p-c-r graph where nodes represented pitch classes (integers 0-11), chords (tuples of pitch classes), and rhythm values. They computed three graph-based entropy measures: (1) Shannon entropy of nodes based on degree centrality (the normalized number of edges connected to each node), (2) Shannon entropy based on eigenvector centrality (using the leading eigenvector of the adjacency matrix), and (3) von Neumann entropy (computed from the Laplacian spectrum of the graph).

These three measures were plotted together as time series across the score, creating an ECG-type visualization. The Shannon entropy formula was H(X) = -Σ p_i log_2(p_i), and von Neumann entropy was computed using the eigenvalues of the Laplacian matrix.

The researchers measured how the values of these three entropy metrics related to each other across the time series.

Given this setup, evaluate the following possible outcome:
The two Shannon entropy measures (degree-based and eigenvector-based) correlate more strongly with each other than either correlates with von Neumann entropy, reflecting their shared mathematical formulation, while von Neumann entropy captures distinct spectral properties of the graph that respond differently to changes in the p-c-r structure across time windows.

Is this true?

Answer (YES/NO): NO